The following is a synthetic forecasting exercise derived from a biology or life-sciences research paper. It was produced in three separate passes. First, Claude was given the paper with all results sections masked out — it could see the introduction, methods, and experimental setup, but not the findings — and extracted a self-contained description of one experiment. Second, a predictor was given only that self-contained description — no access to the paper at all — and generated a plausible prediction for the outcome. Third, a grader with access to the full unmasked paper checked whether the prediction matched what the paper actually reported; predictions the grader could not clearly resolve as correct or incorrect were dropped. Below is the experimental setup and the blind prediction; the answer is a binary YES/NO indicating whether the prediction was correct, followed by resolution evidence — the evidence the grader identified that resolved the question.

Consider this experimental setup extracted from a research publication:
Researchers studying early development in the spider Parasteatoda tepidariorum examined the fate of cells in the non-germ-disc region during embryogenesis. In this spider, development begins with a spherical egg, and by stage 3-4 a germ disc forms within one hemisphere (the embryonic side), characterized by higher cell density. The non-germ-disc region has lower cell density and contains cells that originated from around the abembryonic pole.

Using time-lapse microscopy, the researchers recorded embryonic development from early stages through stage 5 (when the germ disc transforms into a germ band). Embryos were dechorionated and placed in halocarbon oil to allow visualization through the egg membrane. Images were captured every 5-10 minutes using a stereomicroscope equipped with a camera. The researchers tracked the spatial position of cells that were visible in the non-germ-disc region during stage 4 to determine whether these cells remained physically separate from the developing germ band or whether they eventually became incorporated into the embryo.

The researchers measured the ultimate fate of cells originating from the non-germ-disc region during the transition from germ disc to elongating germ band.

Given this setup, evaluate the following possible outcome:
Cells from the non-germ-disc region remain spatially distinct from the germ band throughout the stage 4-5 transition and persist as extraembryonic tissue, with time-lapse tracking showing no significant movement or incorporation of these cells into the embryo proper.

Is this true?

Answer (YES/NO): NO